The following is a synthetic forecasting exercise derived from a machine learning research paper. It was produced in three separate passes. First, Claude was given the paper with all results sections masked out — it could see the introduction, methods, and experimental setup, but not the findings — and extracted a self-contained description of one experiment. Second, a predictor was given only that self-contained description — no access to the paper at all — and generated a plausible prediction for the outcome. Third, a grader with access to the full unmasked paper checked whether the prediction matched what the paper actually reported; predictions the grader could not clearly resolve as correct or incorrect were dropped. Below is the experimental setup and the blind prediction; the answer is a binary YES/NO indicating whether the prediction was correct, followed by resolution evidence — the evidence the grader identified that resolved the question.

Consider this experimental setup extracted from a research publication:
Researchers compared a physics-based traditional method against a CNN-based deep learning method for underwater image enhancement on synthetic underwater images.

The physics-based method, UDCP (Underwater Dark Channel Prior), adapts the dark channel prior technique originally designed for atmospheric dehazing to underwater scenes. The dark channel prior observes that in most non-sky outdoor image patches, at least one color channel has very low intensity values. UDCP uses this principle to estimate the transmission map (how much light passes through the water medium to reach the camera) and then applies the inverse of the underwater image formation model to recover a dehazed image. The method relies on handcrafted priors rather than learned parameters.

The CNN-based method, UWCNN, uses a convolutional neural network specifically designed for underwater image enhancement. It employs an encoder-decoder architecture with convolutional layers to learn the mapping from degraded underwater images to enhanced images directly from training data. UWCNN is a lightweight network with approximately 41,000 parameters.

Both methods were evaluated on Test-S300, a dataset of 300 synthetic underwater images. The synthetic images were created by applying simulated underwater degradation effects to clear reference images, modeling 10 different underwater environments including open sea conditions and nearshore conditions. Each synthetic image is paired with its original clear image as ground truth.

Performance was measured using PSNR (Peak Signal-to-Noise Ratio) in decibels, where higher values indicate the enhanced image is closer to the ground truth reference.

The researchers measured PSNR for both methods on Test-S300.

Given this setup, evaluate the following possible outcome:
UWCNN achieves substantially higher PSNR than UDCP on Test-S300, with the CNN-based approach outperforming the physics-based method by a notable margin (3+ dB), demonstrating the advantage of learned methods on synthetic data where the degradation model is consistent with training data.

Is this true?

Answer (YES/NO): NO